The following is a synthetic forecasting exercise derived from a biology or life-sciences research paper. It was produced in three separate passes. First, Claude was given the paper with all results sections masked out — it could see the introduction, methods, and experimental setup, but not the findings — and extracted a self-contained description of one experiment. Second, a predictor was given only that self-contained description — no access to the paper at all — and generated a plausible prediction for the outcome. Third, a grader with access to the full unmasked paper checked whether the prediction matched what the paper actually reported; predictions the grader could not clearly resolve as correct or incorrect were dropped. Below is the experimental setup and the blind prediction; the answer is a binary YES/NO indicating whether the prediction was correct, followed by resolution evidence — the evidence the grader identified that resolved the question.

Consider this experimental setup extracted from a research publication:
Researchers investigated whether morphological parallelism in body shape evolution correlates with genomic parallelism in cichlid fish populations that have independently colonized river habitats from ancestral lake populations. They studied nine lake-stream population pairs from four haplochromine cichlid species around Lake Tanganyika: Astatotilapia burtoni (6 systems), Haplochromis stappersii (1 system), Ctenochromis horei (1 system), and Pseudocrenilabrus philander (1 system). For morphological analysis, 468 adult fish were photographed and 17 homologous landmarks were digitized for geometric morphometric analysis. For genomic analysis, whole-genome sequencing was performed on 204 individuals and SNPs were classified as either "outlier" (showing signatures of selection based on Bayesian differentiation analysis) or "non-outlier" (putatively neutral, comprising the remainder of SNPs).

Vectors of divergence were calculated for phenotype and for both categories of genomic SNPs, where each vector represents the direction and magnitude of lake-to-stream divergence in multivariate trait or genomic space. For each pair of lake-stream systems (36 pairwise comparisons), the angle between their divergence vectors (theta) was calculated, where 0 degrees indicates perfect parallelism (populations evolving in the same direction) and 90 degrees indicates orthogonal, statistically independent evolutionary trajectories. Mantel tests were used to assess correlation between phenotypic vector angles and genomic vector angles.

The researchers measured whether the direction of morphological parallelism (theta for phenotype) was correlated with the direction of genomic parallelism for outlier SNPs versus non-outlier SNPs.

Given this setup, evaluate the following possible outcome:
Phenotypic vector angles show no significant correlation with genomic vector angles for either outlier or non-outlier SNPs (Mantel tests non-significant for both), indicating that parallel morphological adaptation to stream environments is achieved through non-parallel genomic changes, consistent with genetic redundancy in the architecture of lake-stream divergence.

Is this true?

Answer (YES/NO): NO